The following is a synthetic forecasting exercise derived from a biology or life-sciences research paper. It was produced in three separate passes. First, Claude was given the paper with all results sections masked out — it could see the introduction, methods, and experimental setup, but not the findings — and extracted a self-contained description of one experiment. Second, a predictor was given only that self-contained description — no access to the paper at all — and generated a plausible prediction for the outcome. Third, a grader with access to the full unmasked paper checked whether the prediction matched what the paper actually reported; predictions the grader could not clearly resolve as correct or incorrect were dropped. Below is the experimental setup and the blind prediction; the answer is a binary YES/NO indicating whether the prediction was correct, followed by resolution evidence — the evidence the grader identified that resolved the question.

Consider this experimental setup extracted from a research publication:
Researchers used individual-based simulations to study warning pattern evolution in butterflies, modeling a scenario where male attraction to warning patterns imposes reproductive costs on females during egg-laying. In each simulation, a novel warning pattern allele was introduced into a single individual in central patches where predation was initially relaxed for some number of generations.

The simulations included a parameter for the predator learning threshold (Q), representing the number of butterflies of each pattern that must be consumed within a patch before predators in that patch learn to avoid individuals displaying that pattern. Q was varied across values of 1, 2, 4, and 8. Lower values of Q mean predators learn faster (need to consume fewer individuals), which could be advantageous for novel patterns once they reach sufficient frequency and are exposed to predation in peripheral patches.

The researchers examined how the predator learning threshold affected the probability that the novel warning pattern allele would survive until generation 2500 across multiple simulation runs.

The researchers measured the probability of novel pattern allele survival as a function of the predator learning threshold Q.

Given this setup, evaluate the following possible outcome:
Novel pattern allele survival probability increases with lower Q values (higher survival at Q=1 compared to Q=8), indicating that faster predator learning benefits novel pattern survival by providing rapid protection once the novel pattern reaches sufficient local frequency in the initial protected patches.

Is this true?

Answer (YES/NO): YES